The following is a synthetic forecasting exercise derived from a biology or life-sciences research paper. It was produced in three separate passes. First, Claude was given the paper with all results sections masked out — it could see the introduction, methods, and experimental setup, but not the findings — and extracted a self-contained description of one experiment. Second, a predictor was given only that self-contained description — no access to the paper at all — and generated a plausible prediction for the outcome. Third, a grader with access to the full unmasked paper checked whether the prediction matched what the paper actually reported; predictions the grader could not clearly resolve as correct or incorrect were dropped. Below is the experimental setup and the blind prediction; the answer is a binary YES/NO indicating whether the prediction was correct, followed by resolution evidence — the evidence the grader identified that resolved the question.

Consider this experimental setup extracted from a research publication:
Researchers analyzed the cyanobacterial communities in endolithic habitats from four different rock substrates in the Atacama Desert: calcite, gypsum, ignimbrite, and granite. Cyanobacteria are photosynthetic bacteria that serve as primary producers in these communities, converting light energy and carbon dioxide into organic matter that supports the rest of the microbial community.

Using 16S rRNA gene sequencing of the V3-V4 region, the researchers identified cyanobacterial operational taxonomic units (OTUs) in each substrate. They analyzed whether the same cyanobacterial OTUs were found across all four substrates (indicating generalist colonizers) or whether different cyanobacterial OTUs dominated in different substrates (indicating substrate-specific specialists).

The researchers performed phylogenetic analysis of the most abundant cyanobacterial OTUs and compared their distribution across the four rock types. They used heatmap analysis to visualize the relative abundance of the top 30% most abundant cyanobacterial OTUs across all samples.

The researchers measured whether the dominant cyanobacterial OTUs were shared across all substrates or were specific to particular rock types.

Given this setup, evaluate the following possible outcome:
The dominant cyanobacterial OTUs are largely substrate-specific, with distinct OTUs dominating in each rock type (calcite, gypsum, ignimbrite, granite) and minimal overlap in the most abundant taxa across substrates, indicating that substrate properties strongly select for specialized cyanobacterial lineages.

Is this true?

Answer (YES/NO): YES